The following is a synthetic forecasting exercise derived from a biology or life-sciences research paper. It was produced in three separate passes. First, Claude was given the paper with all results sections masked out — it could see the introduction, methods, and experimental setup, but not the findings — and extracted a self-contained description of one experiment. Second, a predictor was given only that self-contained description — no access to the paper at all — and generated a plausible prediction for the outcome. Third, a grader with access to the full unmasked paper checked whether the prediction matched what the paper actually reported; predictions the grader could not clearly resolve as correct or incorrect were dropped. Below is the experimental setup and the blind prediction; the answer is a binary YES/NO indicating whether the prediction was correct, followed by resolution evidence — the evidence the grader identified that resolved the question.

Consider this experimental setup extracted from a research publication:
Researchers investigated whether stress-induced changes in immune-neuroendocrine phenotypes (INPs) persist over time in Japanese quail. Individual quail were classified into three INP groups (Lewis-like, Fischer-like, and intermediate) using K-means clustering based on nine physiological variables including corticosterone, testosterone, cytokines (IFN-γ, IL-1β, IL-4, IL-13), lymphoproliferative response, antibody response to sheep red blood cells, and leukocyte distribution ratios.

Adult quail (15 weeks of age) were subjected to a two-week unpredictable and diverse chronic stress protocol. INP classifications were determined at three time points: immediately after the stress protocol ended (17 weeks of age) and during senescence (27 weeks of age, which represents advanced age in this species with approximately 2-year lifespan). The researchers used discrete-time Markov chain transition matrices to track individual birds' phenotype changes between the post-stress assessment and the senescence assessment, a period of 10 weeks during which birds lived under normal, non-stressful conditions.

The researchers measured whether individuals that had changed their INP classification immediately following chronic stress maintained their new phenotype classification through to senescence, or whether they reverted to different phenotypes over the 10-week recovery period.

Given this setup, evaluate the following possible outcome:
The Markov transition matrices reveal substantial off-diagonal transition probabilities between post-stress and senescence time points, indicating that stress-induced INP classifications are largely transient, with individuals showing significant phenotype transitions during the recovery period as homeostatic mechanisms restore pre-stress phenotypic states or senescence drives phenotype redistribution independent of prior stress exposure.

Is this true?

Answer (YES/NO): NO